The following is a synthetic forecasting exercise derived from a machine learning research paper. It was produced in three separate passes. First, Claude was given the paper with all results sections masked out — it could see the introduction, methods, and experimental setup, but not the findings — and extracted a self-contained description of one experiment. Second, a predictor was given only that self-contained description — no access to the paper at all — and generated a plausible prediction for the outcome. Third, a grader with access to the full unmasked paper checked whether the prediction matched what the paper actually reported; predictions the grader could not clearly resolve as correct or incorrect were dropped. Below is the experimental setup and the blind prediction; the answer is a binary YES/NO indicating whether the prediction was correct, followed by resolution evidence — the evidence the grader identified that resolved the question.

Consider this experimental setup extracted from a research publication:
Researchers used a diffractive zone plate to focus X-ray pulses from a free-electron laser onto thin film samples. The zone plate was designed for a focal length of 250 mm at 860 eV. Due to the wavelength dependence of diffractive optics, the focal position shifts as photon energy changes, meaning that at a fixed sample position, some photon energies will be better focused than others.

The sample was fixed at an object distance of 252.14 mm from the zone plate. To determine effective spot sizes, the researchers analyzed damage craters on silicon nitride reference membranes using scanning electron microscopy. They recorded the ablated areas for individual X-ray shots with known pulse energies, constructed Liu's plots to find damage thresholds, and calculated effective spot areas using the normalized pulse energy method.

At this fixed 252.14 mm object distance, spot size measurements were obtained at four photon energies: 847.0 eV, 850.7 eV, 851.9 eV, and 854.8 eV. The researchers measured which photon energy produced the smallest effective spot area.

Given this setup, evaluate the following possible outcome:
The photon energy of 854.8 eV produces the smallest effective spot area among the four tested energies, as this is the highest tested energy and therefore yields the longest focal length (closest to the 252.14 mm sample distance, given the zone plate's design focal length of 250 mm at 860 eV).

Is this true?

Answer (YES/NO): NO